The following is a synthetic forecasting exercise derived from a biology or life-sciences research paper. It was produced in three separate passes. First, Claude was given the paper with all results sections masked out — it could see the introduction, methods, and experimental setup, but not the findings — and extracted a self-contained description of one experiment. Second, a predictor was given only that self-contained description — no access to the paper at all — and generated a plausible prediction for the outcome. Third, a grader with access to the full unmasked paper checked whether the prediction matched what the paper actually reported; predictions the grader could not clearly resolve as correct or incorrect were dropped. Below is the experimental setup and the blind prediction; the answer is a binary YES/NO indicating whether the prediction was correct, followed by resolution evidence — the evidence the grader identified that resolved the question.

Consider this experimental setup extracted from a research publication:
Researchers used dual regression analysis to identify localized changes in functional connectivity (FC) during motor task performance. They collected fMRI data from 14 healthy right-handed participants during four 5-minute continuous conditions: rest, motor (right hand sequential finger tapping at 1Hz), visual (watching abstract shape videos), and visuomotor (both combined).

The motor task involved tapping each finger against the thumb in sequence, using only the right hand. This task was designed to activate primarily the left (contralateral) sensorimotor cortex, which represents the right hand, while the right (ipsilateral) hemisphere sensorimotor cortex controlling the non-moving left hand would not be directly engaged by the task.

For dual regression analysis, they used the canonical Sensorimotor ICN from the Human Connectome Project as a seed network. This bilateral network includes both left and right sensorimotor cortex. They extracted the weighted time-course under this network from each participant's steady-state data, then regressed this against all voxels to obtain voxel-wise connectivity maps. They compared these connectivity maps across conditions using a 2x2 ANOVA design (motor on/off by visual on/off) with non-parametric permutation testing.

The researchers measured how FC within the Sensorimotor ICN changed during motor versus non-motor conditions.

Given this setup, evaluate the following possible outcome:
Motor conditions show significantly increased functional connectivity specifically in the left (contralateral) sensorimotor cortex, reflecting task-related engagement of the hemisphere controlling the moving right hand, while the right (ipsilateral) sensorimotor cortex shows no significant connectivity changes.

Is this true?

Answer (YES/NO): NO